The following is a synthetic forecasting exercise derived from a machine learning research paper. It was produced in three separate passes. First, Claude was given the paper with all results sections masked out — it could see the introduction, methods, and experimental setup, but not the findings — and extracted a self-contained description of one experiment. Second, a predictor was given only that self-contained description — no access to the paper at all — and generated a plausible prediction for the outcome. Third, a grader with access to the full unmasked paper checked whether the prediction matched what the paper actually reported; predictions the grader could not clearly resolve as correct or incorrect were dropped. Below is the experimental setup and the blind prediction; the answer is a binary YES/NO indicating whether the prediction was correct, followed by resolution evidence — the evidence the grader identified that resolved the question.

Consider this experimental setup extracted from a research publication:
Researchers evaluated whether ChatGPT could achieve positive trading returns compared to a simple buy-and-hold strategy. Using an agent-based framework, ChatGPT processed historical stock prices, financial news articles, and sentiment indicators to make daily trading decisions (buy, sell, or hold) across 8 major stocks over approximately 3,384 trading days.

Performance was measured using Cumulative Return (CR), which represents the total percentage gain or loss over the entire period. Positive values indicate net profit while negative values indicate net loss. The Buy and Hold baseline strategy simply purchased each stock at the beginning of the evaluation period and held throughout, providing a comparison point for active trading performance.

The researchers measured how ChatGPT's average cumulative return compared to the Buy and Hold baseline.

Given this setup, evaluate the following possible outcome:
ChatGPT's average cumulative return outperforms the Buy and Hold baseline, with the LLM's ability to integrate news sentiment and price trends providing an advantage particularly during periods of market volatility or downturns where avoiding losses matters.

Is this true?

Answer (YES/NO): YES